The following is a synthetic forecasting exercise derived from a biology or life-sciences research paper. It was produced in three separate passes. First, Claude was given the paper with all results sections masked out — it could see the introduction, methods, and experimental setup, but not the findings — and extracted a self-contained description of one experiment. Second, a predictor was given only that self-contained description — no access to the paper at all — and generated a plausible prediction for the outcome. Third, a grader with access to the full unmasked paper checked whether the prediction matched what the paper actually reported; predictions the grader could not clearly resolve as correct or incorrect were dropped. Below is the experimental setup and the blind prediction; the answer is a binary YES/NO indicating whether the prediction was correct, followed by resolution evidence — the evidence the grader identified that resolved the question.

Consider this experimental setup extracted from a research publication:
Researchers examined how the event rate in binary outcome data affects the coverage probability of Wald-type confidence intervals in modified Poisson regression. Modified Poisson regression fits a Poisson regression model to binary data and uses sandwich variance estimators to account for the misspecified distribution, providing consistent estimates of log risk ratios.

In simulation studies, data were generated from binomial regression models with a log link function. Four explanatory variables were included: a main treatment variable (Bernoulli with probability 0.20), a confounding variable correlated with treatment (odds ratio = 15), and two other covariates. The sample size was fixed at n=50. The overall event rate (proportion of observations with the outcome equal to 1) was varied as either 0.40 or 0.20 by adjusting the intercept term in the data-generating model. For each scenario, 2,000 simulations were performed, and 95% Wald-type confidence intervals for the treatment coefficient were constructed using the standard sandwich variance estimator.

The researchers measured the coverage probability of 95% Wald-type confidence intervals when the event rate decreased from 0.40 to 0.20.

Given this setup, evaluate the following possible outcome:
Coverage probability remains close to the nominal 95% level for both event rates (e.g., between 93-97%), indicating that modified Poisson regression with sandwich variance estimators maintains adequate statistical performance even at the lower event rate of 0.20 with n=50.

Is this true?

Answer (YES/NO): NO